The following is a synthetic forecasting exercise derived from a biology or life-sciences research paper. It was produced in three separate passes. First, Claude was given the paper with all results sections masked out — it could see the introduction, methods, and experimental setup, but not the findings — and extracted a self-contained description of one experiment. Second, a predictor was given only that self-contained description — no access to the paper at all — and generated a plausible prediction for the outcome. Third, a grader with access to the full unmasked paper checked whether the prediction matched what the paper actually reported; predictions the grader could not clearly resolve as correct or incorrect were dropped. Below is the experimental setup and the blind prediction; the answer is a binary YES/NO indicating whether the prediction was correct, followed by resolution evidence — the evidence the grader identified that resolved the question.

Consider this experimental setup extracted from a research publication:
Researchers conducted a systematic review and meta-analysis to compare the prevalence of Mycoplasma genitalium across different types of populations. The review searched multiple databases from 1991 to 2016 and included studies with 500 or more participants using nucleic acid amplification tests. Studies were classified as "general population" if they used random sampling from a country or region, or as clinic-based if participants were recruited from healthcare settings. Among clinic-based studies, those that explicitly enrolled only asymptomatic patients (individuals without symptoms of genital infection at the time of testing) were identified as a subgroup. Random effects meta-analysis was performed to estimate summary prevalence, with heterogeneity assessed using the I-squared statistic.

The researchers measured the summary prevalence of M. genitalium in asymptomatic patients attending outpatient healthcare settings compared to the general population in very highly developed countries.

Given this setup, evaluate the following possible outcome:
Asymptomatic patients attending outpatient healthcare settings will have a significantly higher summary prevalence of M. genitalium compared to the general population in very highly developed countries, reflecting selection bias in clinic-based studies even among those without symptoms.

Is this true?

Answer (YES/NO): NO